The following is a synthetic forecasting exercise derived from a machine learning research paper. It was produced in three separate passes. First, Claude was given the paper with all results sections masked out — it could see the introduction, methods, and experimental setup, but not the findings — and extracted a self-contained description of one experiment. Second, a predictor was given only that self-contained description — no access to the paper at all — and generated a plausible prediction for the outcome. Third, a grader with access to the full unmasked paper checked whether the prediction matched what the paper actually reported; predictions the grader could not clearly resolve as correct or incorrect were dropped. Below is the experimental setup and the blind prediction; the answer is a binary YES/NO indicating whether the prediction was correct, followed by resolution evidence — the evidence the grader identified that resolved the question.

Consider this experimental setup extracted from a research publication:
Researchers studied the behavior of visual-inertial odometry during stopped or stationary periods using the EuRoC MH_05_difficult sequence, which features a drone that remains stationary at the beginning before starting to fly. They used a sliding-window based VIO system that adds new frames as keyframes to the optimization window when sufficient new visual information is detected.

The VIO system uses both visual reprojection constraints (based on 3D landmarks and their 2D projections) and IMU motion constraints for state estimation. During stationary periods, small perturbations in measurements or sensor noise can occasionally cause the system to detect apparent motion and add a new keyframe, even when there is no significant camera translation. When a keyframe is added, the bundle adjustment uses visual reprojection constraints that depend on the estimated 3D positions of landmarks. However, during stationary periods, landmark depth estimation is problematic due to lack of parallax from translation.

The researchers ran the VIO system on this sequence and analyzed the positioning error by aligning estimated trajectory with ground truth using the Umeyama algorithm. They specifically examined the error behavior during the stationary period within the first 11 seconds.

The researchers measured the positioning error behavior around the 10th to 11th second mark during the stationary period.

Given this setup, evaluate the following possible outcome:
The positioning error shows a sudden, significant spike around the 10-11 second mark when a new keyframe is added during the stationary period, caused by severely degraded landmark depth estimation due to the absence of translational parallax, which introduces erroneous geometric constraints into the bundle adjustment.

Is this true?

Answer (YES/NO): YES